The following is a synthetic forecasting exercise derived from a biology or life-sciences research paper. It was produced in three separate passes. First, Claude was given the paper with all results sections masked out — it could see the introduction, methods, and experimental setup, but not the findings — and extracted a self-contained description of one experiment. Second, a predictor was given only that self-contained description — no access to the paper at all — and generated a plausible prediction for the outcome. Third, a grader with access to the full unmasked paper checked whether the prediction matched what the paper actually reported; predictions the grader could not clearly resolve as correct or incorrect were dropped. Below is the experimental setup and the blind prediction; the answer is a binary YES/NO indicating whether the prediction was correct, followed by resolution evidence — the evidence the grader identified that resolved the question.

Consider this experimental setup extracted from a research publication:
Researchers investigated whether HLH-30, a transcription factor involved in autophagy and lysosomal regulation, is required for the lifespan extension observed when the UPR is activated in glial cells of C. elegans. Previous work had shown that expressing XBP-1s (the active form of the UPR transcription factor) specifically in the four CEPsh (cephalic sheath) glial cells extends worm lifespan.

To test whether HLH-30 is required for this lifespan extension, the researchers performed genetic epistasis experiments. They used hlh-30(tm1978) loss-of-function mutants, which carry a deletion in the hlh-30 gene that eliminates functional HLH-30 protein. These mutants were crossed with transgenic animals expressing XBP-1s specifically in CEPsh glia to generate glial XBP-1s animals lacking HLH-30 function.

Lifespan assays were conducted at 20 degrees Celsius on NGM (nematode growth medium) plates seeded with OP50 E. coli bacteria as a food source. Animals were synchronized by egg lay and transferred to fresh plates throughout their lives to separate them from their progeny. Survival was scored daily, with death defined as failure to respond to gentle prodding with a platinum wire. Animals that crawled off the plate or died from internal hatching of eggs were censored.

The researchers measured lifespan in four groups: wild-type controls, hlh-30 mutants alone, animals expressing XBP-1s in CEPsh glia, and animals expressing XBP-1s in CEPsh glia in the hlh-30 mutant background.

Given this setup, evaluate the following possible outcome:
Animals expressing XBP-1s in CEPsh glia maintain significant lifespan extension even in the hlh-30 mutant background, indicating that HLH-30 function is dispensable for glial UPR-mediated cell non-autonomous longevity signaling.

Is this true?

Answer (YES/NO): NO